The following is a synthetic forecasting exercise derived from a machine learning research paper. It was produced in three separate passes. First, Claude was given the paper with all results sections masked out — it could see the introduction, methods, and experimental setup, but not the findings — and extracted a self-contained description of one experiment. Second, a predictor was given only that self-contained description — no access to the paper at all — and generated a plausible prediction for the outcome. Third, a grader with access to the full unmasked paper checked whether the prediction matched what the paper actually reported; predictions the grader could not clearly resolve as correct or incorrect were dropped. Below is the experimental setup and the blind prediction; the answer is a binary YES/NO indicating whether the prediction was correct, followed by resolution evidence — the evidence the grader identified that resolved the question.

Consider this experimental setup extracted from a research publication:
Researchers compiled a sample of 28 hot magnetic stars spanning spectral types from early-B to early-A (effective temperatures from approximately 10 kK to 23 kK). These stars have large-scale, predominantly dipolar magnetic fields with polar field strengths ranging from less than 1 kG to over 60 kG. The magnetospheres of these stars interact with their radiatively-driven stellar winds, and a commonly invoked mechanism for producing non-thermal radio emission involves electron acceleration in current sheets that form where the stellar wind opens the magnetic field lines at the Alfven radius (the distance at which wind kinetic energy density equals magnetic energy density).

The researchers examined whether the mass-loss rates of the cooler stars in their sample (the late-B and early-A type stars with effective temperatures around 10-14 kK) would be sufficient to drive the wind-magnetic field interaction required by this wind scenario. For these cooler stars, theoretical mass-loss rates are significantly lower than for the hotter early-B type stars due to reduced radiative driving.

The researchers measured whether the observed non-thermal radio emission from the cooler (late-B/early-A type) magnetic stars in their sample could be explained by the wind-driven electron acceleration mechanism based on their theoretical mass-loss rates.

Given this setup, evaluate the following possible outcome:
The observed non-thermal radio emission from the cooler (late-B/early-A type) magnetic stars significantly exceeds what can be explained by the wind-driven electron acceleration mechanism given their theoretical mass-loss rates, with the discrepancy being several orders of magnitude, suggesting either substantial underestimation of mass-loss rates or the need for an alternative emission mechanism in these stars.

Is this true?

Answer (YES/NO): YES